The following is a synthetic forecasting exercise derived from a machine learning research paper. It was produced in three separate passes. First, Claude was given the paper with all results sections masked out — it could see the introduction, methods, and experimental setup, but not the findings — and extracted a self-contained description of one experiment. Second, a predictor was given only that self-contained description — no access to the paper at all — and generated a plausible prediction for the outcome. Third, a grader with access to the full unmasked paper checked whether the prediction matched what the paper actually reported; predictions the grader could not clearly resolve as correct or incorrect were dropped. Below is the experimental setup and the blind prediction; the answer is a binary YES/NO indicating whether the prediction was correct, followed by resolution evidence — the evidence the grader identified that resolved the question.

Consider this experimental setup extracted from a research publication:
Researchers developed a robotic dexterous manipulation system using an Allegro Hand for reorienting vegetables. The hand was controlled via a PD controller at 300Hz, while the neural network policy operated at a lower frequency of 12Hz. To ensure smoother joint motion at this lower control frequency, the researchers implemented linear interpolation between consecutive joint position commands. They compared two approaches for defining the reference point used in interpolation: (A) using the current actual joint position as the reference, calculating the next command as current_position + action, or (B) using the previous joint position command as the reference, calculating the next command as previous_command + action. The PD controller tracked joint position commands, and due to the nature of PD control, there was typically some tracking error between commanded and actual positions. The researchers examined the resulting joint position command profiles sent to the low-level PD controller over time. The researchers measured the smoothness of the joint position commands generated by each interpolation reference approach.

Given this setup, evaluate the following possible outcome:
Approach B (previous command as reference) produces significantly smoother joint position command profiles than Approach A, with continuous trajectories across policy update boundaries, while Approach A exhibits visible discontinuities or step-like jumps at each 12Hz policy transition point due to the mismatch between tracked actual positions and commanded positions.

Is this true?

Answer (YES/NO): YES